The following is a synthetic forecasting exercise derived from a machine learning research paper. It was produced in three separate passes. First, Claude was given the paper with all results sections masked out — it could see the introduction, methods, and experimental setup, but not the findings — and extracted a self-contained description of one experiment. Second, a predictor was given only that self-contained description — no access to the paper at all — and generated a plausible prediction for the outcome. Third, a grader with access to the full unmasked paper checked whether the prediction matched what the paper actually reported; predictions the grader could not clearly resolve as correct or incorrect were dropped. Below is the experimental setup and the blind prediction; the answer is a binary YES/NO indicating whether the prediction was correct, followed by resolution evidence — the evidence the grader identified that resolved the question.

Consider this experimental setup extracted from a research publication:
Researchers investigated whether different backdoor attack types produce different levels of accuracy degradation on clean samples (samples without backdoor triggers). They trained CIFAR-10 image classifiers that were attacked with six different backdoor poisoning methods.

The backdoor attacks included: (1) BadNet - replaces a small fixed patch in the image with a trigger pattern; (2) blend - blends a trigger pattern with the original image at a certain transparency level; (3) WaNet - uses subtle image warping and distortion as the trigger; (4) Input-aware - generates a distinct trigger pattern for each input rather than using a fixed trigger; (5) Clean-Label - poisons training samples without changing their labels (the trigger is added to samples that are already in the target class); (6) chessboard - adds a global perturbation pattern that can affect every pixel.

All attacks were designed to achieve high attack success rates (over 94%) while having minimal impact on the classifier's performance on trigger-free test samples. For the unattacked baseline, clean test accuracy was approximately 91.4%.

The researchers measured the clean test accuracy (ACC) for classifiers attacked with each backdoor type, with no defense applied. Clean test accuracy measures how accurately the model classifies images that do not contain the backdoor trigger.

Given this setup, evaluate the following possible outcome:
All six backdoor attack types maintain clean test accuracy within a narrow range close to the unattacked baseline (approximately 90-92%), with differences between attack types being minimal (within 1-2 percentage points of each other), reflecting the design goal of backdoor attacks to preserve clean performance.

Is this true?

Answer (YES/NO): NO